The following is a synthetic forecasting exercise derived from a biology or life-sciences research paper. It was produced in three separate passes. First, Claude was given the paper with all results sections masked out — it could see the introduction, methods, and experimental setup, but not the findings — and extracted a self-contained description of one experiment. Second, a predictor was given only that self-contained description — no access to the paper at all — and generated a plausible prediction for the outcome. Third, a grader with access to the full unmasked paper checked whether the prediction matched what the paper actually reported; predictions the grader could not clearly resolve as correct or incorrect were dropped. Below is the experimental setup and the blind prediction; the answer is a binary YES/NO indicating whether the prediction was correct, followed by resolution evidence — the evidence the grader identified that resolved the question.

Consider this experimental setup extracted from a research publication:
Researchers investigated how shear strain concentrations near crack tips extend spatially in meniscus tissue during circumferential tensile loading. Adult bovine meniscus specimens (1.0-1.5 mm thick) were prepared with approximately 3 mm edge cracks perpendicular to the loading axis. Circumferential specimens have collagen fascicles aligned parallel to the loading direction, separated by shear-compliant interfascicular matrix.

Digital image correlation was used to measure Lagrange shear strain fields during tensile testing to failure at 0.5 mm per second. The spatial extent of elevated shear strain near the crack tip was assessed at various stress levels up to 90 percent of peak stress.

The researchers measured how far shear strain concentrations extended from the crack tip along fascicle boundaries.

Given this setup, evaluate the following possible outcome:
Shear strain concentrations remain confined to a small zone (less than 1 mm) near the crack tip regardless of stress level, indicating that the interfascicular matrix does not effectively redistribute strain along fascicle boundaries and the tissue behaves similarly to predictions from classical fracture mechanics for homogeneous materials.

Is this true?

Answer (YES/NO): NO